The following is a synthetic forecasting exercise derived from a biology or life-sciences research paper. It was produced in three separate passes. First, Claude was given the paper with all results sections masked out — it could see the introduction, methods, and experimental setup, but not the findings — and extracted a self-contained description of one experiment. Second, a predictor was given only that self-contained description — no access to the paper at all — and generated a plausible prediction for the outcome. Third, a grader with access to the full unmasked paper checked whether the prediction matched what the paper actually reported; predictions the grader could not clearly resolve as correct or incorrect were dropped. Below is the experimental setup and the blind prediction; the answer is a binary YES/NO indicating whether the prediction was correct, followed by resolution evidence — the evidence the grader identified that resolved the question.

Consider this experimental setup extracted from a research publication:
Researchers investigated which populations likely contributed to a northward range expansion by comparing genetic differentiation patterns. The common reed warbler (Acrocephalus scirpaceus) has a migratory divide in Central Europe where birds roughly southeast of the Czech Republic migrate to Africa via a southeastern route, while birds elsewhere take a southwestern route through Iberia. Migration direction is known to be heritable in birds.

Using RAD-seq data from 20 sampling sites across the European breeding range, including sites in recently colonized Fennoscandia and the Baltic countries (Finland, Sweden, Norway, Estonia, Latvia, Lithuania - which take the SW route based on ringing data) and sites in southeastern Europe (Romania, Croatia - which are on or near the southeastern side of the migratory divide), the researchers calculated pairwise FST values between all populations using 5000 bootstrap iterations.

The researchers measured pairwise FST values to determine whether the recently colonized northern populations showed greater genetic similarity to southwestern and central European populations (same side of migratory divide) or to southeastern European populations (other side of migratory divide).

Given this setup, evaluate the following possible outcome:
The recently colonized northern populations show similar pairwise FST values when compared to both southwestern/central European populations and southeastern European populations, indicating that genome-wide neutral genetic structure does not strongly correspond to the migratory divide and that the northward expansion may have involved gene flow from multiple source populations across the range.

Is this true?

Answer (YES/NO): NO